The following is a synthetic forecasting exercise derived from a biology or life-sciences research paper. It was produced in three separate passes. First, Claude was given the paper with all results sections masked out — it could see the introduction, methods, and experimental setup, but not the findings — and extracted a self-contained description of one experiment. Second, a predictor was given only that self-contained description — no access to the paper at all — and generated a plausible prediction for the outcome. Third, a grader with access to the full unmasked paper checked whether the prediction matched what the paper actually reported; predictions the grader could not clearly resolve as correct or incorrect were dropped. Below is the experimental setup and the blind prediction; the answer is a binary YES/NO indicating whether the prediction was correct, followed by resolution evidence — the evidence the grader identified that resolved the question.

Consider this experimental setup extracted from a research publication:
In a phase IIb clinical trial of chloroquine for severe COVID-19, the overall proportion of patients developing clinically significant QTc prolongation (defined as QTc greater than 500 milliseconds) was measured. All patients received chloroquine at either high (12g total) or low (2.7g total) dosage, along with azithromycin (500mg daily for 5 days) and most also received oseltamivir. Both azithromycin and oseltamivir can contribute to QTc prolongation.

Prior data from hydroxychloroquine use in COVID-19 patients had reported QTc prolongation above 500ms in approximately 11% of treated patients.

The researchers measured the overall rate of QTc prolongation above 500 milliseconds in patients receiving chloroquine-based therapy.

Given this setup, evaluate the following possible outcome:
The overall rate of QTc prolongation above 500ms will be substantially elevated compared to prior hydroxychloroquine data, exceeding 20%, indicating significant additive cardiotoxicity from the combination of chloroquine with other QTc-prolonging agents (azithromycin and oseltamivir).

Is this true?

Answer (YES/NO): NO